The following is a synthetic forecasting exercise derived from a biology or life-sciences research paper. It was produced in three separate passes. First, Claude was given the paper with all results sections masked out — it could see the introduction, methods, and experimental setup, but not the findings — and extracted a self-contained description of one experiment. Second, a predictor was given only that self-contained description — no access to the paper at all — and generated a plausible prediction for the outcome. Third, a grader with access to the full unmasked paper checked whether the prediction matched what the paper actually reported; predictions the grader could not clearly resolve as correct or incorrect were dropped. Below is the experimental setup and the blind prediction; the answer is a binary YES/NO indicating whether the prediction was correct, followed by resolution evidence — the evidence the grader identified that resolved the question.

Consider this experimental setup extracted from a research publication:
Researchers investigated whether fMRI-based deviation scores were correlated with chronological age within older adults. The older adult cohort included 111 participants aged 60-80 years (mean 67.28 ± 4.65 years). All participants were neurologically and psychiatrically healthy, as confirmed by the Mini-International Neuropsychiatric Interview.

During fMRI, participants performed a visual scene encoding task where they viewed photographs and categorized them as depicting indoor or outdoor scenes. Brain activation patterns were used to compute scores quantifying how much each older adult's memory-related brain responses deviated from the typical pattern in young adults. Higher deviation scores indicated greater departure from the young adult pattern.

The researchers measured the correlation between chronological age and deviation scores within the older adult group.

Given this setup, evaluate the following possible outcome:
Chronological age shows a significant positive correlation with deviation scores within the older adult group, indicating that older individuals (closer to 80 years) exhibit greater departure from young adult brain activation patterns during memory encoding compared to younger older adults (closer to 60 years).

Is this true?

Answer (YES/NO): NO